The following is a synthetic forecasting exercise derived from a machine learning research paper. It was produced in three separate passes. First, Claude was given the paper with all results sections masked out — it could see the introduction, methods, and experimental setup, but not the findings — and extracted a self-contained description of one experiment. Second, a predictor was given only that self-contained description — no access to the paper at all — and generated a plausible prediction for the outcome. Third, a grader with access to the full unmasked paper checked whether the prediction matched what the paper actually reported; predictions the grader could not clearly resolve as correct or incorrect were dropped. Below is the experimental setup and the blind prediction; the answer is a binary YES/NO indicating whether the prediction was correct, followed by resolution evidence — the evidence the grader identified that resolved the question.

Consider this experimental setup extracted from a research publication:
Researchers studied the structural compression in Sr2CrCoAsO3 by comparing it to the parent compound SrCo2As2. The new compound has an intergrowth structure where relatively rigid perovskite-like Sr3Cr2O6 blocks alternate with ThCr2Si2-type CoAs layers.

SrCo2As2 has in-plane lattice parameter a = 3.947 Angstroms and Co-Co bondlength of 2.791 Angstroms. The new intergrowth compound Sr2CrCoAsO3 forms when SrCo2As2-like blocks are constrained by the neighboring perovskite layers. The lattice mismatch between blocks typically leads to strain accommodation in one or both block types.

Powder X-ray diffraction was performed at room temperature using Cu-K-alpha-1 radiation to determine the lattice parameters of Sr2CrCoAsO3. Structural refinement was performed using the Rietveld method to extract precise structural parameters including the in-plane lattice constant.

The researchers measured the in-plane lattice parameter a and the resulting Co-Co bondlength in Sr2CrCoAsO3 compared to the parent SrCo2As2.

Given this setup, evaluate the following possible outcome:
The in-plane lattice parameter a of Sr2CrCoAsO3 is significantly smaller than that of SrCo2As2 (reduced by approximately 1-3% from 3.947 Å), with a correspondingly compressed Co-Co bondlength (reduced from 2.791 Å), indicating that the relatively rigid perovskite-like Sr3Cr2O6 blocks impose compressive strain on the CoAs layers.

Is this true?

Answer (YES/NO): NO